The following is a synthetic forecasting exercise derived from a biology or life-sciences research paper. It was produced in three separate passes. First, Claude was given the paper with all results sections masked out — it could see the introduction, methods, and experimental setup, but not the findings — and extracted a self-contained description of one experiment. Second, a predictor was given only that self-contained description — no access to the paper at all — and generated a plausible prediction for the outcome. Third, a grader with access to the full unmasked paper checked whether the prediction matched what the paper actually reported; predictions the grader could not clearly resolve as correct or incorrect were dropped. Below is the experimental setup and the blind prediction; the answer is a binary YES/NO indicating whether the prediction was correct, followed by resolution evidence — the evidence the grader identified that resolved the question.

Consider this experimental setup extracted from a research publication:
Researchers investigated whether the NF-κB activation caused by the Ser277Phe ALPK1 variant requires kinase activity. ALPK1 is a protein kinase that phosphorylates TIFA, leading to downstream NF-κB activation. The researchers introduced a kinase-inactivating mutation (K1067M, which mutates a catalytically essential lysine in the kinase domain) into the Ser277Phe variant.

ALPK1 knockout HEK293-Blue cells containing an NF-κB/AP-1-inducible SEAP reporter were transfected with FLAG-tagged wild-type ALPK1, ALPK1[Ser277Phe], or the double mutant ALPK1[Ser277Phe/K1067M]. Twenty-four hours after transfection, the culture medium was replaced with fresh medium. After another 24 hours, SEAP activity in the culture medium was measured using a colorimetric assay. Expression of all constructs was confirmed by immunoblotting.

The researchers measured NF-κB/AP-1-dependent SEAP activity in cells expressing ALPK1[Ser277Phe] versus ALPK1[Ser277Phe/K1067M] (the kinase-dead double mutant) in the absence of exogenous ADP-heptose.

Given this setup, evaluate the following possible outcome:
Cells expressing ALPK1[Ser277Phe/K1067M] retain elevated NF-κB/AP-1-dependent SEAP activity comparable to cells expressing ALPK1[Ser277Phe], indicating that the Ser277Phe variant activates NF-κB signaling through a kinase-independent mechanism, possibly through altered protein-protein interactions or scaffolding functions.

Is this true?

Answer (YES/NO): NO